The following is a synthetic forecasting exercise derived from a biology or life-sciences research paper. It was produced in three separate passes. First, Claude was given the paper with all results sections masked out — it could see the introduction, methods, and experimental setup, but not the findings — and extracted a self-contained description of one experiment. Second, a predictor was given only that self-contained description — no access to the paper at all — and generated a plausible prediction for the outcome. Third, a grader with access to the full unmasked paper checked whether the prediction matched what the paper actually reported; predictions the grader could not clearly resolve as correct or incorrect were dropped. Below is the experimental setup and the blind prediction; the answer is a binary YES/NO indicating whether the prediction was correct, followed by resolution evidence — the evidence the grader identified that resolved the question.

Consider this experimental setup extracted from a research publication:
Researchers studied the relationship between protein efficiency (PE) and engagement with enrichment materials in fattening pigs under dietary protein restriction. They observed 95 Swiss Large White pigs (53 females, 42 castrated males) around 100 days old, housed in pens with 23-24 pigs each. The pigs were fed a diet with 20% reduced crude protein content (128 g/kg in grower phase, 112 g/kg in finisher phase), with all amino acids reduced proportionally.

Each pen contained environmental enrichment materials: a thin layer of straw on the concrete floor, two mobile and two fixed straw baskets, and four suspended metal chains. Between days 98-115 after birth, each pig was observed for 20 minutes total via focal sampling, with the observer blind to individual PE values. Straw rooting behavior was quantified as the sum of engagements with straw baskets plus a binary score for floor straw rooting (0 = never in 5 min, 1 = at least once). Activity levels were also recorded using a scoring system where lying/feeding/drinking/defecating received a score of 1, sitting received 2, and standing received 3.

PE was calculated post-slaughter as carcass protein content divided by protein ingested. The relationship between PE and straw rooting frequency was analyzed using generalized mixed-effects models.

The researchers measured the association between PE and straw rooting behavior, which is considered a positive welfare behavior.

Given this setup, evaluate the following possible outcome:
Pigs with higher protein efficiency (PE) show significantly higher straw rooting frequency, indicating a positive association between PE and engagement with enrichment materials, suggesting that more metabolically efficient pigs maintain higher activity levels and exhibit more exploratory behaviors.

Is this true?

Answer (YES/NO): NO